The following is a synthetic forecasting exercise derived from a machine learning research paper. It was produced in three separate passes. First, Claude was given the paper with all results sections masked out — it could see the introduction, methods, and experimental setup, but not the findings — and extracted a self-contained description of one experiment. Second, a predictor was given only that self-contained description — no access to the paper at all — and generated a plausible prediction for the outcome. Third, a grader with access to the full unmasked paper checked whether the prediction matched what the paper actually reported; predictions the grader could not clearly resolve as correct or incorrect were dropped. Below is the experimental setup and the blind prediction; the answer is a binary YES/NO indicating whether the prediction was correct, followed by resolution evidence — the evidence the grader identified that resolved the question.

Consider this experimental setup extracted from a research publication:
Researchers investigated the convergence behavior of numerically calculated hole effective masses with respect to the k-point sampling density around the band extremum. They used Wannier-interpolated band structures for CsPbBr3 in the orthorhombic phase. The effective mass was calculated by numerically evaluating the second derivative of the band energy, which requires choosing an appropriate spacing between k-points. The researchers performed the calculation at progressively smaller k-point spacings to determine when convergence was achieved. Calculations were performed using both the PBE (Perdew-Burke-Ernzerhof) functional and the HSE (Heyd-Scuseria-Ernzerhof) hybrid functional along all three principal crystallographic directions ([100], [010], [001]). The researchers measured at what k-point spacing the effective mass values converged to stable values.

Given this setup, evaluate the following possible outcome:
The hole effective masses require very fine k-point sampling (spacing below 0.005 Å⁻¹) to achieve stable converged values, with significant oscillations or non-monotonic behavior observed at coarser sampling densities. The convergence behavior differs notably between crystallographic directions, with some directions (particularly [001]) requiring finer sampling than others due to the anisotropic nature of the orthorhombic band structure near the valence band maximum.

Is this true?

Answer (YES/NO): NO